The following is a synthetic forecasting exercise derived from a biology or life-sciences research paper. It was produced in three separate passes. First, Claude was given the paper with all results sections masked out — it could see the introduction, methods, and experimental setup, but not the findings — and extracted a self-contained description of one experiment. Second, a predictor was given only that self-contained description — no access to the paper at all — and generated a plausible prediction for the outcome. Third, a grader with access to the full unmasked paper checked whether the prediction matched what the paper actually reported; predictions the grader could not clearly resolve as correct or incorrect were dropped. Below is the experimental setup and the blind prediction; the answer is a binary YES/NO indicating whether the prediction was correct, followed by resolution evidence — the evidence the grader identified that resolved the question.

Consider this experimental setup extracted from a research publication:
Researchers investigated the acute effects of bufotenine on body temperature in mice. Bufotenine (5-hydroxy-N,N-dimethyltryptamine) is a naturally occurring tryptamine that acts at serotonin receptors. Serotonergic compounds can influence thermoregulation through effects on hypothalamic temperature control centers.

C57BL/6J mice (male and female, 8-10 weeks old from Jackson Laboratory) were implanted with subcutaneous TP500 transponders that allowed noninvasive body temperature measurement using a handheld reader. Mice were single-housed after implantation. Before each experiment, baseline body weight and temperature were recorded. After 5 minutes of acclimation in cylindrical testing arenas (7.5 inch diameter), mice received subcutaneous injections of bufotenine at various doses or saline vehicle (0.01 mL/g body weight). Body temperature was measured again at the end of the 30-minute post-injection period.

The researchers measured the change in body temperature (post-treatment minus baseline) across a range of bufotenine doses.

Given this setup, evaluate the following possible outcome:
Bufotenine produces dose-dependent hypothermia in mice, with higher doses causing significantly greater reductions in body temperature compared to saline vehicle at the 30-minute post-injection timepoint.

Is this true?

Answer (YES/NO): YES